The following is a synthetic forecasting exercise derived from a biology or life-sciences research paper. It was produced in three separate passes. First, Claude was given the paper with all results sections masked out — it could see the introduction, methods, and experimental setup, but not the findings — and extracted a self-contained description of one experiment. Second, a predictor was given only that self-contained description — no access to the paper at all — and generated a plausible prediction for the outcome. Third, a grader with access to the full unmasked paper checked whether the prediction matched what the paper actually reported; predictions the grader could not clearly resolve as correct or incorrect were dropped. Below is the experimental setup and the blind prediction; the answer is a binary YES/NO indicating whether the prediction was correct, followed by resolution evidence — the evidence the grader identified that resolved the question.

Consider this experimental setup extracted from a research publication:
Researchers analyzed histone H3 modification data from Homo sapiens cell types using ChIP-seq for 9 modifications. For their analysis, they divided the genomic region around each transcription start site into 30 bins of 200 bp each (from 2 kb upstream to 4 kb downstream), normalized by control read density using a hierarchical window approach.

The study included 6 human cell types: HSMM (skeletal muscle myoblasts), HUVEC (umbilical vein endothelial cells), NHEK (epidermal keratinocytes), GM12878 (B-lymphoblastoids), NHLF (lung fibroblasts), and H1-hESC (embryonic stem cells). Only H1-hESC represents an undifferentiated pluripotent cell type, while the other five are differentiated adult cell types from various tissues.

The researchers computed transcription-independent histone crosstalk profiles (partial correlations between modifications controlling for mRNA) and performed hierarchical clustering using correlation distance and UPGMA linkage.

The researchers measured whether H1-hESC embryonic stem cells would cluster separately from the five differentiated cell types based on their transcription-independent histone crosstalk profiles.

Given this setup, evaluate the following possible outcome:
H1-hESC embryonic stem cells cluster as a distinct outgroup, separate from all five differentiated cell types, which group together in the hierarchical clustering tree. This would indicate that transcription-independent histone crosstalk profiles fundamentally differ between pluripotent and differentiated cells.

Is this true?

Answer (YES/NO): YES